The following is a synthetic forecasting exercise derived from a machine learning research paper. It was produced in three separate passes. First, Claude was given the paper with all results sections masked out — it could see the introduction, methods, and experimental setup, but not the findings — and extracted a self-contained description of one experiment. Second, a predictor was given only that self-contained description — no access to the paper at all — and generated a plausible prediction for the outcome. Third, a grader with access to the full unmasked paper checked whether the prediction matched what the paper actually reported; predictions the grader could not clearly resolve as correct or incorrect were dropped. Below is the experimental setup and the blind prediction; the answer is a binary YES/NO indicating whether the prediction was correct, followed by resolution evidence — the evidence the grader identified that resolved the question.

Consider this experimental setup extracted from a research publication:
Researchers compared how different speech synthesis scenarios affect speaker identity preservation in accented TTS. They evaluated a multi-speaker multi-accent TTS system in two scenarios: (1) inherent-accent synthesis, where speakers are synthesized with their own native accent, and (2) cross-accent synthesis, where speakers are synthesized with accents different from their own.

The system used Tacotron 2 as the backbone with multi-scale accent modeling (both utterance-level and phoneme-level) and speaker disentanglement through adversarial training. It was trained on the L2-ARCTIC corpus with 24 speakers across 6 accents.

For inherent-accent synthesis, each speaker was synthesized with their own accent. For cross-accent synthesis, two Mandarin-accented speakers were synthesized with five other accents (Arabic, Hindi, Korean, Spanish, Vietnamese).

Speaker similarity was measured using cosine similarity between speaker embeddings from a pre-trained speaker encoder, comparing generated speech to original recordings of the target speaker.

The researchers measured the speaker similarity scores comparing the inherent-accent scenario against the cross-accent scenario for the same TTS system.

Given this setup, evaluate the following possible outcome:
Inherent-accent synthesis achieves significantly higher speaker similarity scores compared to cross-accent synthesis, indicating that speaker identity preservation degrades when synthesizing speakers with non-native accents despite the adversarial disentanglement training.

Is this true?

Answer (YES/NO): YES